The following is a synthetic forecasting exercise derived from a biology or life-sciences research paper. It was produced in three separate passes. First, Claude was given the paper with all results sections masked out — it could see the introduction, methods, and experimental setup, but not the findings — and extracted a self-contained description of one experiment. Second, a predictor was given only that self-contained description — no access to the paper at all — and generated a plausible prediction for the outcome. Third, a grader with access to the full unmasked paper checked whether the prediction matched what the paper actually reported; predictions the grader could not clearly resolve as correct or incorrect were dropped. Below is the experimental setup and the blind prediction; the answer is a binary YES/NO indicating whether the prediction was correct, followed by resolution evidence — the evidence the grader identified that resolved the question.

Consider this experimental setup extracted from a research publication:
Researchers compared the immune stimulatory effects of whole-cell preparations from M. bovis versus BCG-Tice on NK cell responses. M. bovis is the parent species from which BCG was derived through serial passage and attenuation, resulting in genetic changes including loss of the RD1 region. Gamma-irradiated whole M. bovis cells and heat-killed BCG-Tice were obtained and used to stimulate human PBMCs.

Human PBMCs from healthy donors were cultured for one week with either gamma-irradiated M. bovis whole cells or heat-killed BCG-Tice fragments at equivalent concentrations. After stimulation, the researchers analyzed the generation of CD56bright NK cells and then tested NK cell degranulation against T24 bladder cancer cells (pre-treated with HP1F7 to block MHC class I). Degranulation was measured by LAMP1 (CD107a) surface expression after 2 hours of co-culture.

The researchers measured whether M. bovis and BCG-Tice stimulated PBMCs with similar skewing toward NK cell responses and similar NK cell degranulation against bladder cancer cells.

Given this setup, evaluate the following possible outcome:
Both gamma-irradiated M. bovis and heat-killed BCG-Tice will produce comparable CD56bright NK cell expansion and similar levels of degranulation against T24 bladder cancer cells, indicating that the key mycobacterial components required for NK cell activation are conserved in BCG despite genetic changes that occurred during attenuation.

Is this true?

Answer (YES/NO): NO